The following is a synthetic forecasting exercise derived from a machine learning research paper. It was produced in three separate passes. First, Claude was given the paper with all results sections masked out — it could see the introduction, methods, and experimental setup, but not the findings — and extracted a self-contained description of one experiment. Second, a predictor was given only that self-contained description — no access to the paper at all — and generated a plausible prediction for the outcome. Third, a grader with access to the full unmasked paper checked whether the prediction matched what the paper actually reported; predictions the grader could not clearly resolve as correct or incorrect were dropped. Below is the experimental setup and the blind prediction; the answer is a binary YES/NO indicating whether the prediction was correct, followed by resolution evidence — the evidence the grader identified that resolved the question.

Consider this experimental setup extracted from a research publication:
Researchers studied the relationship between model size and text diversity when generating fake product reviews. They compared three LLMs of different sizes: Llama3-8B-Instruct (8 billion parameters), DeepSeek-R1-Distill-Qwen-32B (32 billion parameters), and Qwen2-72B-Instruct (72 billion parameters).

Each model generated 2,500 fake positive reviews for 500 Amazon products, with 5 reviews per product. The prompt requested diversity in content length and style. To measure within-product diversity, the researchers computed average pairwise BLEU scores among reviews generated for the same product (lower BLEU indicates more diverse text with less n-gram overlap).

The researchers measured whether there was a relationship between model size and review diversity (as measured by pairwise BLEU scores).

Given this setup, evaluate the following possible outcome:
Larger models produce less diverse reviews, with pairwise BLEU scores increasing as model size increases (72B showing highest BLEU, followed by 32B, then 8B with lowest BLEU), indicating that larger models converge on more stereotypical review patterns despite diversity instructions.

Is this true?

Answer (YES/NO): NO